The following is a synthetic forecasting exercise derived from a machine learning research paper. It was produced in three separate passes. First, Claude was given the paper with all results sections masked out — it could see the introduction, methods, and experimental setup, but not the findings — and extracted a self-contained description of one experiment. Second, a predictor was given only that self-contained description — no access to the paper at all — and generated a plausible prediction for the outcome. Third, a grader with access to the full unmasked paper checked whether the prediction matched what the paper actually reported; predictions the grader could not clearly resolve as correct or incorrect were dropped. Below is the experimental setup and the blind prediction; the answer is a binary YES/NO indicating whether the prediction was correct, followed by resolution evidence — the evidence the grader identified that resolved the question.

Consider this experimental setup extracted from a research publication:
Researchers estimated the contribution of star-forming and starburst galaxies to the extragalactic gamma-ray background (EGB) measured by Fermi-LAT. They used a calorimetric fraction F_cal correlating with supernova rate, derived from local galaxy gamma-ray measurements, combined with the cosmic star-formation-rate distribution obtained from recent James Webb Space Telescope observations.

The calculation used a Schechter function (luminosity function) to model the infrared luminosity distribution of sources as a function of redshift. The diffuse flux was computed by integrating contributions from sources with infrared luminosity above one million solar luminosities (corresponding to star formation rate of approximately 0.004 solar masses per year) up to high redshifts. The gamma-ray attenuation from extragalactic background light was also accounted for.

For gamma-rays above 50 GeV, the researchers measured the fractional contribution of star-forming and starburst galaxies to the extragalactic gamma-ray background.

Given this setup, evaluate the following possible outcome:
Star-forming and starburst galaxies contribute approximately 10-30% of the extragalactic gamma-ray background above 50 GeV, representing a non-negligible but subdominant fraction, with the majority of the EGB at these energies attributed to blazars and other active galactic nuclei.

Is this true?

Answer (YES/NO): YES